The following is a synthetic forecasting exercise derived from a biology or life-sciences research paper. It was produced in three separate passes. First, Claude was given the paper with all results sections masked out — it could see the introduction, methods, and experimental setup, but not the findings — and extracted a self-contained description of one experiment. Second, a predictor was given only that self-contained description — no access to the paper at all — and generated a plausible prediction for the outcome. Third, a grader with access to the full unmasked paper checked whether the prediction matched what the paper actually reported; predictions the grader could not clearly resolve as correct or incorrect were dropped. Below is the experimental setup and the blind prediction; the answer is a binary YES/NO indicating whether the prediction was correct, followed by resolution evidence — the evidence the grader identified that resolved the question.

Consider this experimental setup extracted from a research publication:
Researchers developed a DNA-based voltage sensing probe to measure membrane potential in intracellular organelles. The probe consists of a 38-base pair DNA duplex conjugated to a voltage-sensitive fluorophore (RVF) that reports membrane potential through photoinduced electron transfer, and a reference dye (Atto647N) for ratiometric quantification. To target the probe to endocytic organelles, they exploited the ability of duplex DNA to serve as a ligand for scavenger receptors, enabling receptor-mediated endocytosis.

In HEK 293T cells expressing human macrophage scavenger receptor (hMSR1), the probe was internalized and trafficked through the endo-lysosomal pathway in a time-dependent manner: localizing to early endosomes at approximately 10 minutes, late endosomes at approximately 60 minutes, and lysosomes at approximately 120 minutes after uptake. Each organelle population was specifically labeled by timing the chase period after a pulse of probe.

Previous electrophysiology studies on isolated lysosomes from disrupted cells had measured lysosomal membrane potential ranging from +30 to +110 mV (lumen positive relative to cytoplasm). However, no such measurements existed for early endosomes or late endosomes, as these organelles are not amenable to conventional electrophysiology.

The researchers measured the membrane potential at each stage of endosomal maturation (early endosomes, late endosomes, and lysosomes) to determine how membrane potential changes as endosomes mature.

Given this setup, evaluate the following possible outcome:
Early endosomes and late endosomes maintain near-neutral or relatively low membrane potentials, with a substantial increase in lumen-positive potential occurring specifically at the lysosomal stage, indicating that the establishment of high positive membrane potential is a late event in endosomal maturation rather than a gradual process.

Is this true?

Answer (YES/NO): NO